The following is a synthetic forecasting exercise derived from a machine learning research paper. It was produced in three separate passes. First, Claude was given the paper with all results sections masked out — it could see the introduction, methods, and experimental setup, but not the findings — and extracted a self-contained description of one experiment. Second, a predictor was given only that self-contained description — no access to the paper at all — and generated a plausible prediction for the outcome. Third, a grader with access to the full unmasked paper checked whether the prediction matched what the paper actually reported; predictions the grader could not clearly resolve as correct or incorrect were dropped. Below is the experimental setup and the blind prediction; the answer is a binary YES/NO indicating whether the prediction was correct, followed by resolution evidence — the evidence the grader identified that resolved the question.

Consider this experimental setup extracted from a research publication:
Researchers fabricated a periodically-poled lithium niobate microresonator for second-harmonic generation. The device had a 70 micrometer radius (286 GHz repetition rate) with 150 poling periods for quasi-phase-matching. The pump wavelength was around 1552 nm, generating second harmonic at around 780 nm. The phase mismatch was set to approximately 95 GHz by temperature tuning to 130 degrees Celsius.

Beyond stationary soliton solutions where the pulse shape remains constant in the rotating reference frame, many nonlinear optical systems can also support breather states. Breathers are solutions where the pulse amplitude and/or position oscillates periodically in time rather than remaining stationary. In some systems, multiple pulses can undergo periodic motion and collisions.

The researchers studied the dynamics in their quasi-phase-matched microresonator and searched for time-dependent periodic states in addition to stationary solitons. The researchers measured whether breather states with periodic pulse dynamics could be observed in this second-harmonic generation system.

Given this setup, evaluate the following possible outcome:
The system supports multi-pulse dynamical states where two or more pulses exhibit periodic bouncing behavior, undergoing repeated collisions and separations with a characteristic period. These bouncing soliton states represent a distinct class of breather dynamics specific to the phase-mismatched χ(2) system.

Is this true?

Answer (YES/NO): NO